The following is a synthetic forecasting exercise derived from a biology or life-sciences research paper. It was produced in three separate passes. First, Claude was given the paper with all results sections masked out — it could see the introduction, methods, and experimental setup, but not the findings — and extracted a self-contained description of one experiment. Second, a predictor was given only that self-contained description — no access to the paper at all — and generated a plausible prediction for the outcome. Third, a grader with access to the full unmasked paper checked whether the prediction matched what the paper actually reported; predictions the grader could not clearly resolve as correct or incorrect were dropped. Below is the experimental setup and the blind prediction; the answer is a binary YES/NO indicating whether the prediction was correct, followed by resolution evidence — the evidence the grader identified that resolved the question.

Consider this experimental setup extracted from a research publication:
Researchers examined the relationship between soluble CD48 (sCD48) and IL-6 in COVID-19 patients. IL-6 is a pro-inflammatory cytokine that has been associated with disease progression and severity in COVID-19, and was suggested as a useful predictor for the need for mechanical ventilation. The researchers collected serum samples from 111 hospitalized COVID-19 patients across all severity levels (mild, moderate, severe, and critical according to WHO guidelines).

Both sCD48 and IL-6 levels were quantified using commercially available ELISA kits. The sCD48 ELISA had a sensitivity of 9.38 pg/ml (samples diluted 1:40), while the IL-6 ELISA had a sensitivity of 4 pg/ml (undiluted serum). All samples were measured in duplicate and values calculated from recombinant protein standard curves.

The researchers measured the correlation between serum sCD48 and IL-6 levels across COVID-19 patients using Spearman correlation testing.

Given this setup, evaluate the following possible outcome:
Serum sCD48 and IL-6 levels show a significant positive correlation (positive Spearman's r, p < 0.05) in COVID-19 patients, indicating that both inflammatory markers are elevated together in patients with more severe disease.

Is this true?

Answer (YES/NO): NO